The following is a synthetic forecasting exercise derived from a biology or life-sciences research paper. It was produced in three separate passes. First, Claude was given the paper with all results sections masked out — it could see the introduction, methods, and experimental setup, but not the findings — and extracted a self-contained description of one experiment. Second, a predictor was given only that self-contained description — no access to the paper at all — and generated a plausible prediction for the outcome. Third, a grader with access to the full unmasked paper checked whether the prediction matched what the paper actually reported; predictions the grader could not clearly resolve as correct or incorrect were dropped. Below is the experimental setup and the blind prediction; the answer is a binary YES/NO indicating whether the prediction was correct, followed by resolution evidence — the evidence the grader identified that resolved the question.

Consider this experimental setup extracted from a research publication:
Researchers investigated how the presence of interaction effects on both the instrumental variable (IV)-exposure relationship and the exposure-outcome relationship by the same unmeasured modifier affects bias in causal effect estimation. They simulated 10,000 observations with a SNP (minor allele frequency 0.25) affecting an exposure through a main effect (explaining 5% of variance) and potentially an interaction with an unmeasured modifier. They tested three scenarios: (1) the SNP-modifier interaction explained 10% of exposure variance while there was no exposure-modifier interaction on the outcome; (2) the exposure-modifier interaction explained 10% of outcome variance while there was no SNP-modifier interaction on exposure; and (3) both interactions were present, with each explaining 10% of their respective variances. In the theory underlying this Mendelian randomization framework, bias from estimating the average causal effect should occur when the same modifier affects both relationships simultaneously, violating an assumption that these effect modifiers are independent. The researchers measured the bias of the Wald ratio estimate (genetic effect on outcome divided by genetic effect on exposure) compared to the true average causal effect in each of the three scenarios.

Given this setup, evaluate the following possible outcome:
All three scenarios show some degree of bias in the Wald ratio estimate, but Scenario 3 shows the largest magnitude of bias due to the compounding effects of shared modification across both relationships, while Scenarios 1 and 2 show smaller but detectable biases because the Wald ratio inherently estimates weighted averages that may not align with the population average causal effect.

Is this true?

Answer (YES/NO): NO